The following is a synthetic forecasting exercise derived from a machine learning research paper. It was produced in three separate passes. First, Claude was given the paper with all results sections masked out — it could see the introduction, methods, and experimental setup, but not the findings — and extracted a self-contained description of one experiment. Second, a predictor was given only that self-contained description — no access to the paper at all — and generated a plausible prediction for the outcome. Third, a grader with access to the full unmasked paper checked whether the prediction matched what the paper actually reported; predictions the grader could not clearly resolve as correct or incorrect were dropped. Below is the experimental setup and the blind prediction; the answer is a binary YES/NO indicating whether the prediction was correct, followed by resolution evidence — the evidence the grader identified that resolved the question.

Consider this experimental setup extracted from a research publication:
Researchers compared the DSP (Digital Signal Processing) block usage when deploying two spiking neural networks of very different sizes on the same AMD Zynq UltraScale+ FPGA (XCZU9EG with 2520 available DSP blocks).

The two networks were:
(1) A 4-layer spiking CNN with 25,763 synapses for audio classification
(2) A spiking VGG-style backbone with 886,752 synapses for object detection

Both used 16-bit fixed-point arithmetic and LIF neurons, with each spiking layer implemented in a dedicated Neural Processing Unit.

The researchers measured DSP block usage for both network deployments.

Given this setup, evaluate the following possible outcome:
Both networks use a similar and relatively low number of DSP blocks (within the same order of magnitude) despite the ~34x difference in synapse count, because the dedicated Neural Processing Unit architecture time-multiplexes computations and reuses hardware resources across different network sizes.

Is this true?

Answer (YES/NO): NO